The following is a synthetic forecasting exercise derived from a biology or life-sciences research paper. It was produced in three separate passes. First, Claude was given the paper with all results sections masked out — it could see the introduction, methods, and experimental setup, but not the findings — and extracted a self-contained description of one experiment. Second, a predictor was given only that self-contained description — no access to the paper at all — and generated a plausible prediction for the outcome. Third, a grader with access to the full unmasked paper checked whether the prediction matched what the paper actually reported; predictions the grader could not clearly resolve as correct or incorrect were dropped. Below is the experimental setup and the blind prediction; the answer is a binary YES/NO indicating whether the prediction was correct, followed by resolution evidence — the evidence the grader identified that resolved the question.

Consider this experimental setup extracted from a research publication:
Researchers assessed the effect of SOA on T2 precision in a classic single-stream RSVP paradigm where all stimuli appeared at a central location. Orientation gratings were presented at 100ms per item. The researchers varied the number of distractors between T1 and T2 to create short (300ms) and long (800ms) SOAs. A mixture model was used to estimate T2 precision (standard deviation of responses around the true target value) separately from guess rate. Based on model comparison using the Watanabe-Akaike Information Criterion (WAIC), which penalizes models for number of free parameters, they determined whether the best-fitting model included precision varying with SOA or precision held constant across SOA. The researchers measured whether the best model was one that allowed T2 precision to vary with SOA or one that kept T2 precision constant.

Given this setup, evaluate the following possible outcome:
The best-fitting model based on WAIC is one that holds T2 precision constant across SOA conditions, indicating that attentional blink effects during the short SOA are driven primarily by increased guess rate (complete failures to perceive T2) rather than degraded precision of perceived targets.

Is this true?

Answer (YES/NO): YES